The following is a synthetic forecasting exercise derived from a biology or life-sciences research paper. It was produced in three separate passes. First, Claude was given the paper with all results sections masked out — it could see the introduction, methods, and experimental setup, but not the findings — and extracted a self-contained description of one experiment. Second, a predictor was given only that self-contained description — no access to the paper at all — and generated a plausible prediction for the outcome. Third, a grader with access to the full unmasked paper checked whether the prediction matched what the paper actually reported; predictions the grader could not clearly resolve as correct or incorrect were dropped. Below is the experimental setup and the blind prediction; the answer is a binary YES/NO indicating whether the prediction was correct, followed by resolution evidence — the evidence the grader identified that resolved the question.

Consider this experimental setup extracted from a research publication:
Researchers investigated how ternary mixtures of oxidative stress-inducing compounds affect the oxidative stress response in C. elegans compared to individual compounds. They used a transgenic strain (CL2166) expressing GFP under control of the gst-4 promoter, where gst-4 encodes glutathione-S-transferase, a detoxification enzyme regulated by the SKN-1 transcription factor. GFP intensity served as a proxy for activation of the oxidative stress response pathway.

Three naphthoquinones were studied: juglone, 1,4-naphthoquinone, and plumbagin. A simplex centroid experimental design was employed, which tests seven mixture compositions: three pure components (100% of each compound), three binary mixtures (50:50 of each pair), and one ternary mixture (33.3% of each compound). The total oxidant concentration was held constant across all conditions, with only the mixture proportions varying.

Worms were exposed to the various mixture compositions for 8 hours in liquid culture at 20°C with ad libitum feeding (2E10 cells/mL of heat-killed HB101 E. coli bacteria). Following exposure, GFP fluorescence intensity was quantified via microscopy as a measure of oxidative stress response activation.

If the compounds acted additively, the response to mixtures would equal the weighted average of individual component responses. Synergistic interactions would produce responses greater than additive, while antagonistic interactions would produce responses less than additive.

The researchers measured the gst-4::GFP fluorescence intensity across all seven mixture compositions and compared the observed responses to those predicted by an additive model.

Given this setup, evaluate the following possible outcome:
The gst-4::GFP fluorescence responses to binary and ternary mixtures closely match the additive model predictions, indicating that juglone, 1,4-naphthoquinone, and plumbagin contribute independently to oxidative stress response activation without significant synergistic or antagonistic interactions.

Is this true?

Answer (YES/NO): NO